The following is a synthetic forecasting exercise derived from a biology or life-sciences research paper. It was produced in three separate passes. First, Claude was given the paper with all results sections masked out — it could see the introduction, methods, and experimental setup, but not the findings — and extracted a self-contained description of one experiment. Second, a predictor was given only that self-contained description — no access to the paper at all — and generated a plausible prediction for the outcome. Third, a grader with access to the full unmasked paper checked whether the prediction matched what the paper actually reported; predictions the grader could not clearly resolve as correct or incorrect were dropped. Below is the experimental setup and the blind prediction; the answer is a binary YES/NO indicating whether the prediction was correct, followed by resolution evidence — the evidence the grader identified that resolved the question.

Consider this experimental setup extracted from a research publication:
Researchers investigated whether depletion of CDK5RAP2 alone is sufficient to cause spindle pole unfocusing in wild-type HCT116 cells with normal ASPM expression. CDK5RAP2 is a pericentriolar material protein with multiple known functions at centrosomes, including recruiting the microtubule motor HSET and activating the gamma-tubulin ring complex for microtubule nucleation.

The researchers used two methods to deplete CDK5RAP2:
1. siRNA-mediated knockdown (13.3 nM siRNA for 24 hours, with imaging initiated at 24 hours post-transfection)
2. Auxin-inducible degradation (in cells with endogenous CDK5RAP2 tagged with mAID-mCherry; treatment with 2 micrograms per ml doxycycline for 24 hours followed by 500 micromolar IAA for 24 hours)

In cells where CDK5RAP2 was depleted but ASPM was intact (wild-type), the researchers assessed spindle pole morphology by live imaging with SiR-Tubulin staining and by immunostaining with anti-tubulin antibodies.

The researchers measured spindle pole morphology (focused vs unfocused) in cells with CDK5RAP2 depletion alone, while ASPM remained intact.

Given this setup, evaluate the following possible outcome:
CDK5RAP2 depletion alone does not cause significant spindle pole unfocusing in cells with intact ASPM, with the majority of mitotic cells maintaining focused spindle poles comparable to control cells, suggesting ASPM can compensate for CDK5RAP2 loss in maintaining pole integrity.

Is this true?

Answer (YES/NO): YES